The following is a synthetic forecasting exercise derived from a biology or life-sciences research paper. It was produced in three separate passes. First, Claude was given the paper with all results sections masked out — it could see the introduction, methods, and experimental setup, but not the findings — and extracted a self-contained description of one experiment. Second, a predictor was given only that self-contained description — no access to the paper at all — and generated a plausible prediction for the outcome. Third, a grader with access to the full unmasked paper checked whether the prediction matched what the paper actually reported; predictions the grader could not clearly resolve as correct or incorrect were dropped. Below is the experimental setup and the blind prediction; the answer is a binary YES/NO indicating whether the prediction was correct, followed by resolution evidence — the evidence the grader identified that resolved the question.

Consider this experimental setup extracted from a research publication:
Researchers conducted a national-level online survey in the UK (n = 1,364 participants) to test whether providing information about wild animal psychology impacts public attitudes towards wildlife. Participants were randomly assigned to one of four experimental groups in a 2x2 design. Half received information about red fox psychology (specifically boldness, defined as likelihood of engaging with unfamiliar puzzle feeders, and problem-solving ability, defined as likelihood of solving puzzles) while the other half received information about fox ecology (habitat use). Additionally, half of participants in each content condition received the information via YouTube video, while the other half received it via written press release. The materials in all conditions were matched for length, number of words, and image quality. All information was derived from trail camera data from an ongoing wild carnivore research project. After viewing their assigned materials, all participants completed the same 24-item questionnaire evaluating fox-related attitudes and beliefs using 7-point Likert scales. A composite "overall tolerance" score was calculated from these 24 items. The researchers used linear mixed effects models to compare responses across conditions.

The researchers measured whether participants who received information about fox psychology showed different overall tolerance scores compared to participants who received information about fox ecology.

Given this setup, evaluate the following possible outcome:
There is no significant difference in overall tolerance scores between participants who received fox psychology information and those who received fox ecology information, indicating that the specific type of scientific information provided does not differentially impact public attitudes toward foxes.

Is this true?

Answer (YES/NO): YES